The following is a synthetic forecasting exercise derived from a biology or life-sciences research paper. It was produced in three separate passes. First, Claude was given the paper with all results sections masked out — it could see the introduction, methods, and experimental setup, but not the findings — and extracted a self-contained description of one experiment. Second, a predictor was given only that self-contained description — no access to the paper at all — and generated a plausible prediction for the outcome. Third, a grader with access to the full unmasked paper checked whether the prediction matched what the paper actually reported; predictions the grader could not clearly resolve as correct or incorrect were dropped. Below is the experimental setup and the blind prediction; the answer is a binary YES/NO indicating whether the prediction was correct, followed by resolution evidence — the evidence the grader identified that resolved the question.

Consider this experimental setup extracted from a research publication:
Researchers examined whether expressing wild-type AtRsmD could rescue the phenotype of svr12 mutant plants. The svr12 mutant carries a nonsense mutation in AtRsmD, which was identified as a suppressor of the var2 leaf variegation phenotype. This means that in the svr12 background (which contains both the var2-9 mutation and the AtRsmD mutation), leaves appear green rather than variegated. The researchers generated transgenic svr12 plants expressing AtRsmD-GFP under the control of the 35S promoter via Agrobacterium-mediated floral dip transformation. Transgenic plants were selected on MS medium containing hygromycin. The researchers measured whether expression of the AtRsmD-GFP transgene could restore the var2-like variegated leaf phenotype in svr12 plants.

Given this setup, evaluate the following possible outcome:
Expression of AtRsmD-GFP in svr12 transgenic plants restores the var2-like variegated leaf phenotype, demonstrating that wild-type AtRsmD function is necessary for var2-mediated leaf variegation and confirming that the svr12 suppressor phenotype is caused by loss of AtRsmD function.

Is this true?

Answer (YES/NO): YES